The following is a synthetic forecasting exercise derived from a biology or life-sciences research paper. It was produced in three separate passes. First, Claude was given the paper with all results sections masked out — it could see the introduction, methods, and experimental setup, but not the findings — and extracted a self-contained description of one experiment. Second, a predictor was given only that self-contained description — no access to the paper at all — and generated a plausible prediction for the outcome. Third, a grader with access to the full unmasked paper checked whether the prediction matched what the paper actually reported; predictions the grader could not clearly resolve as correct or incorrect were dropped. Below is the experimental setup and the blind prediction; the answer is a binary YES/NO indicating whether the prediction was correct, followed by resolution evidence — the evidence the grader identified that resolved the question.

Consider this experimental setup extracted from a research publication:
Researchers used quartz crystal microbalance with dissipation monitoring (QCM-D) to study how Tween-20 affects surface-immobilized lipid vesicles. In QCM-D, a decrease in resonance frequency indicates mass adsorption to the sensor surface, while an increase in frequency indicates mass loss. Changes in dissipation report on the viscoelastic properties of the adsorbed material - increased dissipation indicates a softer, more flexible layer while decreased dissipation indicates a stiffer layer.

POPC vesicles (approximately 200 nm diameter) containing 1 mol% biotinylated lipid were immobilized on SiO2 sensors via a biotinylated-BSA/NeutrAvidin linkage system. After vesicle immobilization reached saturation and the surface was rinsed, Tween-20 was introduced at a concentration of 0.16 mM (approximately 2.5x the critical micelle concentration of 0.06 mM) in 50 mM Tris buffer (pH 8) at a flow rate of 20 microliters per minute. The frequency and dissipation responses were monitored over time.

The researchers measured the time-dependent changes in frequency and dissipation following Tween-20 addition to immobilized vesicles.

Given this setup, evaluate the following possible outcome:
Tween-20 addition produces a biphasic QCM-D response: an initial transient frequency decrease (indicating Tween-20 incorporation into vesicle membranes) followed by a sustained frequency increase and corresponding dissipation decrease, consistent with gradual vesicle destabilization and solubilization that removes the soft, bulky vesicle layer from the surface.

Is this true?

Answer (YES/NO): YES